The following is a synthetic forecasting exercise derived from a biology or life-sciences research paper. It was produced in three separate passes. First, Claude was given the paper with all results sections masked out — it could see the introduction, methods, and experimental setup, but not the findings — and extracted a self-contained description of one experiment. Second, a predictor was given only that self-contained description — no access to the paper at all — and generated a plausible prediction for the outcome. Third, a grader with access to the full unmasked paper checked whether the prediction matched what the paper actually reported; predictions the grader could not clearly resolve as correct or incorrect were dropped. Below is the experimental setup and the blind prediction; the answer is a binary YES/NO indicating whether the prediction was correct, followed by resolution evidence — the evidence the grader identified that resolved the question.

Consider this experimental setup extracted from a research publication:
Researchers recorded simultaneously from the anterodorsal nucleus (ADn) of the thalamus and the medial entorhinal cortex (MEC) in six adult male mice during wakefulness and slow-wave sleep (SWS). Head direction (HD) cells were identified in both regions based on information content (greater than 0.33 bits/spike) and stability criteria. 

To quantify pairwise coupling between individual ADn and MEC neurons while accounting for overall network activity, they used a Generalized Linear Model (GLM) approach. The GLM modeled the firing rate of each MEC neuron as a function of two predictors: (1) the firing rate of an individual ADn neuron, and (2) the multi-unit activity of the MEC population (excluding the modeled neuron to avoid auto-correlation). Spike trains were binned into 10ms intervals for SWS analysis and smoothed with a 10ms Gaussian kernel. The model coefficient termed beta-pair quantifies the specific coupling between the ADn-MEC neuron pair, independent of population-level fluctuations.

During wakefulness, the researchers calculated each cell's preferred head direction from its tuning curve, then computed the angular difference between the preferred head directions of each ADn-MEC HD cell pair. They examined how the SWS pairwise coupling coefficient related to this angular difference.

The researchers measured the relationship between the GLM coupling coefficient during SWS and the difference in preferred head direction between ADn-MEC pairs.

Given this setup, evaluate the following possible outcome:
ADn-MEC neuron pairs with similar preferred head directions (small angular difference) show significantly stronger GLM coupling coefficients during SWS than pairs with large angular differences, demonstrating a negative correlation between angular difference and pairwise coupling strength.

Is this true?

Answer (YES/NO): YES